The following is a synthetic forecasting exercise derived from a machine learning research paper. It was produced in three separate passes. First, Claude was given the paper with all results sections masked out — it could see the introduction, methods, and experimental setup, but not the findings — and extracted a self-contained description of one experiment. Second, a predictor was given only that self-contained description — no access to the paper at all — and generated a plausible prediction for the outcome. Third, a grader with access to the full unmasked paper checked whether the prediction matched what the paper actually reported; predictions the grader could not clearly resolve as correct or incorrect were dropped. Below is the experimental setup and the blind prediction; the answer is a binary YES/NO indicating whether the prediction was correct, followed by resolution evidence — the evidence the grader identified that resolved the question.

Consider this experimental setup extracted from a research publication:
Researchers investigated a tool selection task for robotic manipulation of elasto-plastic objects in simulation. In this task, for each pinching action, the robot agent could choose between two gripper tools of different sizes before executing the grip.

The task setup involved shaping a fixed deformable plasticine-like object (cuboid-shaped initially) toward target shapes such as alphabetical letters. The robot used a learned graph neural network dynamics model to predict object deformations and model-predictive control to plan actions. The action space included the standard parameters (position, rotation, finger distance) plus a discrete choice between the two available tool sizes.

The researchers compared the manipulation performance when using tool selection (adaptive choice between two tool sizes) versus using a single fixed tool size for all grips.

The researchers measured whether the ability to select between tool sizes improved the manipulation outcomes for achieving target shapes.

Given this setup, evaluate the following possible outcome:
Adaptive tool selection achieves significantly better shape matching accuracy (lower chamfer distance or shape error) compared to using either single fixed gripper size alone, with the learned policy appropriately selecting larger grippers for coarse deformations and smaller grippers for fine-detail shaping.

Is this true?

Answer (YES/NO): NO